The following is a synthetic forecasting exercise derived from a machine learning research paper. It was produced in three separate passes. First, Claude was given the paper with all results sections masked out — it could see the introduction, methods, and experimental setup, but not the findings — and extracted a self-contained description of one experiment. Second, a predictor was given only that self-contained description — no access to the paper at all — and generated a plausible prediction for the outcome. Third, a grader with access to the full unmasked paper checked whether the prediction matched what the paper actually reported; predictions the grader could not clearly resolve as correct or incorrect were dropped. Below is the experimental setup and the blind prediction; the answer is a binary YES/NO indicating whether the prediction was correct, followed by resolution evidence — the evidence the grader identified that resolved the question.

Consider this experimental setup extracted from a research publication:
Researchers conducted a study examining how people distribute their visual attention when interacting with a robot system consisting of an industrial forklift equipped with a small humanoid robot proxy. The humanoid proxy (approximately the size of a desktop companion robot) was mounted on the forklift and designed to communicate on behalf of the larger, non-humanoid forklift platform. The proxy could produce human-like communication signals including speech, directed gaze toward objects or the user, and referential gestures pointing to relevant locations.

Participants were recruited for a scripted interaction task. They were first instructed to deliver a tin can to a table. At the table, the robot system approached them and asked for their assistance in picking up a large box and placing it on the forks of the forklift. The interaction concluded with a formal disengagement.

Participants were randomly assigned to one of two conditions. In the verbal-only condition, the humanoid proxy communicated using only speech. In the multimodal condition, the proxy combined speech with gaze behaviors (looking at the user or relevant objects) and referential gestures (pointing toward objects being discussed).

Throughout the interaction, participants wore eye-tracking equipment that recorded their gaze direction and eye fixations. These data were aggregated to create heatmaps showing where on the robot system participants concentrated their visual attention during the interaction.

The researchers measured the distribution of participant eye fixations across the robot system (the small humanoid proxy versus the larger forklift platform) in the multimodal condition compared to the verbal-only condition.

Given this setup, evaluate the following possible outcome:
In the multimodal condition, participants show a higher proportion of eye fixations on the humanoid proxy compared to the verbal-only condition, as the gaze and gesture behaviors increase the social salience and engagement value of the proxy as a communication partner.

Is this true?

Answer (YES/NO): YES